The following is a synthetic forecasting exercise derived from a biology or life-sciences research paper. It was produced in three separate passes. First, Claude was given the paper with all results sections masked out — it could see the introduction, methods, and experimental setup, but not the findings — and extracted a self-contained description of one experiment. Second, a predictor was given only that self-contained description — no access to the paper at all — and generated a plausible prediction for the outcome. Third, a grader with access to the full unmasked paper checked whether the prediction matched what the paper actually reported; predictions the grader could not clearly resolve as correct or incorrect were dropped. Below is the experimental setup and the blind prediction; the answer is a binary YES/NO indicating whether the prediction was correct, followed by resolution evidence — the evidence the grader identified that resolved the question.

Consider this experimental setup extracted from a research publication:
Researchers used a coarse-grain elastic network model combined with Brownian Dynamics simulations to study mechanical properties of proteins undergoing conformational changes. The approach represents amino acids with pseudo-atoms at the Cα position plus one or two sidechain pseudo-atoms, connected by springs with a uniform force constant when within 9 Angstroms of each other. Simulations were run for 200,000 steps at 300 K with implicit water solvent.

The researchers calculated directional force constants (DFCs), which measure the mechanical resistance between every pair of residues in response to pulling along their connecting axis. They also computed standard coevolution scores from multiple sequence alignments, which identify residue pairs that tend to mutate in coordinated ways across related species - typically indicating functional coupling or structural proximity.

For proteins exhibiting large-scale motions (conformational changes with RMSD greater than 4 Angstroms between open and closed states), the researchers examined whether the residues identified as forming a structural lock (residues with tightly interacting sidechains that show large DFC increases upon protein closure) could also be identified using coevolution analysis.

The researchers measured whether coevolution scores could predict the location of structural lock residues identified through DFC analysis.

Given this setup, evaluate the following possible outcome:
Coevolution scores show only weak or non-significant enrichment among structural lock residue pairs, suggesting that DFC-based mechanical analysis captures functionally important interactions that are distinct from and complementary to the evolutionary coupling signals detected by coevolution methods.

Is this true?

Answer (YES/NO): YES